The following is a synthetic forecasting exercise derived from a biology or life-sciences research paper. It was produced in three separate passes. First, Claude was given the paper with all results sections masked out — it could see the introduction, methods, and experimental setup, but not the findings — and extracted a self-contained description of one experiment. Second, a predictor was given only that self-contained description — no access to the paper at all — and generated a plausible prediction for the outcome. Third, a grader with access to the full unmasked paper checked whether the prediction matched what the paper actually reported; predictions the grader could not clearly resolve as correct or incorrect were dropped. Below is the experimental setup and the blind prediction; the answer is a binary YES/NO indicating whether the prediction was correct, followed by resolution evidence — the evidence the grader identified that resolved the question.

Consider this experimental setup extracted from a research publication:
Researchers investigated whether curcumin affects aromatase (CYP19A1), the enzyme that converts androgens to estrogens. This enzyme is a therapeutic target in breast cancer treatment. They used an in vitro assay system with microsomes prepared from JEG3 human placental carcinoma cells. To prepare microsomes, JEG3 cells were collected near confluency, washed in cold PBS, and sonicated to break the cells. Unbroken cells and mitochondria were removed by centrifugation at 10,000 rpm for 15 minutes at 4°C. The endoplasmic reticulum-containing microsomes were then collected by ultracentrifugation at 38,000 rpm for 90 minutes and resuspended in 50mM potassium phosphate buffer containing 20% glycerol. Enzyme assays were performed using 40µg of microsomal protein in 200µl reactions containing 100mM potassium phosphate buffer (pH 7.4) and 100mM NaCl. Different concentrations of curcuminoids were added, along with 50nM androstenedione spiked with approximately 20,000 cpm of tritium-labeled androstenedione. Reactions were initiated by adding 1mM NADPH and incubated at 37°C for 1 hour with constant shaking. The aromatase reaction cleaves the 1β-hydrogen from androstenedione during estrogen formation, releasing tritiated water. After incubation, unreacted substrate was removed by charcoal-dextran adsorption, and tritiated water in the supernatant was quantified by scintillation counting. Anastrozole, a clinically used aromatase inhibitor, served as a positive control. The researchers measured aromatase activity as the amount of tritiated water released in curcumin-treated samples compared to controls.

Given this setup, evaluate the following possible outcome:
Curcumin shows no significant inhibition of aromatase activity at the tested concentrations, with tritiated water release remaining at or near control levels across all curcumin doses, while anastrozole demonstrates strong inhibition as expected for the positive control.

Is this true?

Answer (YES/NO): NO